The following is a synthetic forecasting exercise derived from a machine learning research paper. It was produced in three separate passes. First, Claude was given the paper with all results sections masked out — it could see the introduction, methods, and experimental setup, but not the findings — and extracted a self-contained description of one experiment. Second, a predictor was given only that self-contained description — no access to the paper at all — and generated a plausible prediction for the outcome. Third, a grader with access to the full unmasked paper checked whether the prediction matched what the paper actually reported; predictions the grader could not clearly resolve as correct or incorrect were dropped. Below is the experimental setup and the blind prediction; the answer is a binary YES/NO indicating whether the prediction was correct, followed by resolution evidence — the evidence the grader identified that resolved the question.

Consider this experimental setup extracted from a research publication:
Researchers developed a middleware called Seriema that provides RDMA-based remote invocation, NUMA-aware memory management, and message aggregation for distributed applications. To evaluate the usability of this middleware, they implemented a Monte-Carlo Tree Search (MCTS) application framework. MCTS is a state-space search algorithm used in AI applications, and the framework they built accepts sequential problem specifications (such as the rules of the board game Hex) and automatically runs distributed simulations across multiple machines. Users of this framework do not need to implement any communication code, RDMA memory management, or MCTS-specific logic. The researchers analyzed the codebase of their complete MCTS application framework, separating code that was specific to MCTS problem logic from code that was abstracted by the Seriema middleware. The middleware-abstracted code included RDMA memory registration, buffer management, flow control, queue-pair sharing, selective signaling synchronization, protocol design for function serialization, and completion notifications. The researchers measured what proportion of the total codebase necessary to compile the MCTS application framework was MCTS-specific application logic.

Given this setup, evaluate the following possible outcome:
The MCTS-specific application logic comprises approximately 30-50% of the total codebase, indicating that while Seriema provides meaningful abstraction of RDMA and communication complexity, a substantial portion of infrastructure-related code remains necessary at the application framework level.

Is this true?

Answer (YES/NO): NO